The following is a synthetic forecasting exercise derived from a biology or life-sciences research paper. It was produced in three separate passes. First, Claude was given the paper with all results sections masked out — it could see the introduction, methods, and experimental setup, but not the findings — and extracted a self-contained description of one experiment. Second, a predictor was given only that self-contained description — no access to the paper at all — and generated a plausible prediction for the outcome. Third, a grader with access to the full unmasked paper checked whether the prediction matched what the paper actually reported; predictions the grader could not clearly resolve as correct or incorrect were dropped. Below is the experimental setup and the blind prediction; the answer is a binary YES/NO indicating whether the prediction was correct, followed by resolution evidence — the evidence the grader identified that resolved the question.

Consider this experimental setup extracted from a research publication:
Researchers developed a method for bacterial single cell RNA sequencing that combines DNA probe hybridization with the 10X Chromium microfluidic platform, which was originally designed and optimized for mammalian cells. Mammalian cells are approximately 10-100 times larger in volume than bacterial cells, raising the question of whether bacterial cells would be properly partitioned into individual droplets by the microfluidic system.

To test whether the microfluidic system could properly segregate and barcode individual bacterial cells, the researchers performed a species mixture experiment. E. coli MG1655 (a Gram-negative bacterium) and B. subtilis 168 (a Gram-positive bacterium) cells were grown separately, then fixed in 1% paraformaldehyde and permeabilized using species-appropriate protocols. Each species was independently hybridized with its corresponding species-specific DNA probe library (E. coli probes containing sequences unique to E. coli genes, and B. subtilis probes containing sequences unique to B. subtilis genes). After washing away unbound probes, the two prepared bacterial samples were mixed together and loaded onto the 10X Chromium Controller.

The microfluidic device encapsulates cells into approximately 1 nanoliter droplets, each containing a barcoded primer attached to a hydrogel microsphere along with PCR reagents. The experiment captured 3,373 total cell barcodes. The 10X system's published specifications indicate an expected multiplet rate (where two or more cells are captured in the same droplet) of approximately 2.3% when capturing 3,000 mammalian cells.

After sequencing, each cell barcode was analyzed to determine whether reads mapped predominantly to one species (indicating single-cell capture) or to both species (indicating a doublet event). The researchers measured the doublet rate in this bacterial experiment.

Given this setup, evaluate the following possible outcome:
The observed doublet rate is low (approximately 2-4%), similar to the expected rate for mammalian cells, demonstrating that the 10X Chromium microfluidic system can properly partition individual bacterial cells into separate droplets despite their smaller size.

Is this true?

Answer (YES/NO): NO